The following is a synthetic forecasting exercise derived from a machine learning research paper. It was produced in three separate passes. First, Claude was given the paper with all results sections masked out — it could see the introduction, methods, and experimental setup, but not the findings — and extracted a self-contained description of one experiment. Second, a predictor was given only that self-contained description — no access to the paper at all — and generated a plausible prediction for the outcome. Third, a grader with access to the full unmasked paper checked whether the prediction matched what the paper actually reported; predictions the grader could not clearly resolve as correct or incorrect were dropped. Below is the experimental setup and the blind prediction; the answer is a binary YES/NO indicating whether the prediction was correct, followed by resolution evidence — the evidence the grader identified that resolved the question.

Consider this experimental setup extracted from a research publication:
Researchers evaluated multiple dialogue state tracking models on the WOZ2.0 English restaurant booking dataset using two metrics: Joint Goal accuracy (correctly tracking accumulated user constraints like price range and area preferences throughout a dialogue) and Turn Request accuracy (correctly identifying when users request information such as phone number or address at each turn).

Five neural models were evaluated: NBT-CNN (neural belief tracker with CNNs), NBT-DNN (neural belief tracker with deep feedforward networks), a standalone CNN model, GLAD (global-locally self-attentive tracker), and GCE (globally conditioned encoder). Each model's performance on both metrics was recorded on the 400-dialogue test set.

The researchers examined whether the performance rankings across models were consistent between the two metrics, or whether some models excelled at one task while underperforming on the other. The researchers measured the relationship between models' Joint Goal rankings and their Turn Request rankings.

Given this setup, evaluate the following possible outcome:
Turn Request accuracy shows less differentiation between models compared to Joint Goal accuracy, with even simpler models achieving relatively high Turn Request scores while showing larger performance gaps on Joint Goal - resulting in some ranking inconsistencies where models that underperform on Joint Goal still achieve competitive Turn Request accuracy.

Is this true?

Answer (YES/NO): NO